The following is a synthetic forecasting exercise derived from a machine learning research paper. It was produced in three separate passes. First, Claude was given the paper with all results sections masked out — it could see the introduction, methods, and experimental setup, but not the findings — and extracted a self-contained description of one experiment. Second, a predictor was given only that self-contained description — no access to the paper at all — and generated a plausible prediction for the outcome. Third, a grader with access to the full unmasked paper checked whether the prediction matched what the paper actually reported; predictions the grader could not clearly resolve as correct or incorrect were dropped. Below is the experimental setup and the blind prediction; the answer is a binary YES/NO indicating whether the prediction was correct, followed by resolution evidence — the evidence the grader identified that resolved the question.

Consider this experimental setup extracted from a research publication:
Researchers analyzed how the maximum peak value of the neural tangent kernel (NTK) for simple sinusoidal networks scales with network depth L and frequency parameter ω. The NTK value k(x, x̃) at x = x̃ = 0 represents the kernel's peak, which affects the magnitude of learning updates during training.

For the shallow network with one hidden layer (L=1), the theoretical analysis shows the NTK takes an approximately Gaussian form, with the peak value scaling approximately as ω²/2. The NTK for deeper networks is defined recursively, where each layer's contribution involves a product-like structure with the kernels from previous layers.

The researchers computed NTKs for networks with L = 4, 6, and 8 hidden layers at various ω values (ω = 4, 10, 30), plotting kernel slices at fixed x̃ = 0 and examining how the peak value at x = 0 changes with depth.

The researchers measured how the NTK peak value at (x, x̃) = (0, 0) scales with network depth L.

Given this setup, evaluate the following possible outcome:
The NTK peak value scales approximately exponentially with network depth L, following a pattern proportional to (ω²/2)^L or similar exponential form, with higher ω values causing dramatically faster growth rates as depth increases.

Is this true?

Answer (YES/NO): NO